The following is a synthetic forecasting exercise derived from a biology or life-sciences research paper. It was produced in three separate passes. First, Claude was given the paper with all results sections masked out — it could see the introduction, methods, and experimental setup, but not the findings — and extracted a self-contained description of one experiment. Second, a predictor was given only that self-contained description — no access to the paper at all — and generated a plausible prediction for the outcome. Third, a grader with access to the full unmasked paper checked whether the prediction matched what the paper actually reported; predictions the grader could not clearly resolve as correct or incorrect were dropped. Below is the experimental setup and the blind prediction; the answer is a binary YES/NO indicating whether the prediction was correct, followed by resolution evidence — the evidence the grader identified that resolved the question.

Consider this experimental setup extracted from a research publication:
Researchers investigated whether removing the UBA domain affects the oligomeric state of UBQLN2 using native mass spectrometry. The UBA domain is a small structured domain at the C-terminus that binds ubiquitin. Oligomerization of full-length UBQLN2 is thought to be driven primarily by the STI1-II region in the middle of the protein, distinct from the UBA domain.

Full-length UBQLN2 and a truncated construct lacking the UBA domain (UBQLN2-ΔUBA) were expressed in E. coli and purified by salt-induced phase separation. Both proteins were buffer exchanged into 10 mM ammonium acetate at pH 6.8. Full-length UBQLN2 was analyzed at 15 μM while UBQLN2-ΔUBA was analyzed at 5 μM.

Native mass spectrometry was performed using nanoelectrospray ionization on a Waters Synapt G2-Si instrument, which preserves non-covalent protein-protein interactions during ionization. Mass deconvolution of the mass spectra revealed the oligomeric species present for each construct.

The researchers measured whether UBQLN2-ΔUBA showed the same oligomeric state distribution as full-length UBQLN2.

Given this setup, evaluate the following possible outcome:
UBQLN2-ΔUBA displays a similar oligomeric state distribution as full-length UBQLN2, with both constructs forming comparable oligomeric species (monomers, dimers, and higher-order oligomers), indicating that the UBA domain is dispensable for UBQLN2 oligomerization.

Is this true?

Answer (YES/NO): NO